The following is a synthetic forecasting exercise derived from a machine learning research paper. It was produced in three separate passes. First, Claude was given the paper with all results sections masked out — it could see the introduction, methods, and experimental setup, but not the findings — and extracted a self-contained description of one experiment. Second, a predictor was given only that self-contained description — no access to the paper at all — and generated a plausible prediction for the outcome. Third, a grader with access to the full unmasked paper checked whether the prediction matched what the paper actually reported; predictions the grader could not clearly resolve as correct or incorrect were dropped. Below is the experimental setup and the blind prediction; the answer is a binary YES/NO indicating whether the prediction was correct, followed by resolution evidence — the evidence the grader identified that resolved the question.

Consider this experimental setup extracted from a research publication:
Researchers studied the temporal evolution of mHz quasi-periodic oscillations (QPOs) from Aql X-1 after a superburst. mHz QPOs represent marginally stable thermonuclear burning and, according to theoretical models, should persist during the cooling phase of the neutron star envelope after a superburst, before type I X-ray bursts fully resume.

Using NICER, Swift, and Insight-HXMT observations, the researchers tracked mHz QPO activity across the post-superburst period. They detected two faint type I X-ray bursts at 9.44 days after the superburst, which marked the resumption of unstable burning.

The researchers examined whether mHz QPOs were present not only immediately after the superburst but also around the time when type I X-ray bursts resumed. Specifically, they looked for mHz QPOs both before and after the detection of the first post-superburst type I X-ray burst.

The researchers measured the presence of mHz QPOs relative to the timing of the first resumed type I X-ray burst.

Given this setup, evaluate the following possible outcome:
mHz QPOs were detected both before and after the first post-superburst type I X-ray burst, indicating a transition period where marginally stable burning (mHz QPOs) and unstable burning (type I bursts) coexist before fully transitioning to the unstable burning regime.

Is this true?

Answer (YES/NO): YES